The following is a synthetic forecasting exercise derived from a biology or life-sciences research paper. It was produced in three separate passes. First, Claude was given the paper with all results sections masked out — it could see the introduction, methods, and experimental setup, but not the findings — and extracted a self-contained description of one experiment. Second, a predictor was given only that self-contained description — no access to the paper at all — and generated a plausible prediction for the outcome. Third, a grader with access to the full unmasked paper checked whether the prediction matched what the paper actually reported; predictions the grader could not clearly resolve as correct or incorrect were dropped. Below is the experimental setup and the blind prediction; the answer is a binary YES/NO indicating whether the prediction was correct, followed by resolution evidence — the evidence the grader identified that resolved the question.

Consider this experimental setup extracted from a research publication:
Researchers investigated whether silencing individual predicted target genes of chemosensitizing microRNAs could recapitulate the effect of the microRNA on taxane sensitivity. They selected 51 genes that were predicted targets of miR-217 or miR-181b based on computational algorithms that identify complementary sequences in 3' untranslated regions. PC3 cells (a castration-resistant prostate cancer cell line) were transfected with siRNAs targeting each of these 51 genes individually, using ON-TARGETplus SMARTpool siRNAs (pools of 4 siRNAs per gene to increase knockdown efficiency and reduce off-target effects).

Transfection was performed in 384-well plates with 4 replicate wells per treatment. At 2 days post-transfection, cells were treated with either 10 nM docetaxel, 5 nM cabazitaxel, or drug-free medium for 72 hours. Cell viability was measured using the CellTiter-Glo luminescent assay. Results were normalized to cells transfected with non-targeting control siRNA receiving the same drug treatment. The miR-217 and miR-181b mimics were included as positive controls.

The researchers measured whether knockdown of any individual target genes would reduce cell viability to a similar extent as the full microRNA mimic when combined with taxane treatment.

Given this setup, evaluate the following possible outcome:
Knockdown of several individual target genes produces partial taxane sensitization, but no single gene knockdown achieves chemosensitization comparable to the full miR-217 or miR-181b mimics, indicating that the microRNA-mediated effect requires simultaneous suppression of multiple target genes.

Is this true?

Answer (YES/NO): YES